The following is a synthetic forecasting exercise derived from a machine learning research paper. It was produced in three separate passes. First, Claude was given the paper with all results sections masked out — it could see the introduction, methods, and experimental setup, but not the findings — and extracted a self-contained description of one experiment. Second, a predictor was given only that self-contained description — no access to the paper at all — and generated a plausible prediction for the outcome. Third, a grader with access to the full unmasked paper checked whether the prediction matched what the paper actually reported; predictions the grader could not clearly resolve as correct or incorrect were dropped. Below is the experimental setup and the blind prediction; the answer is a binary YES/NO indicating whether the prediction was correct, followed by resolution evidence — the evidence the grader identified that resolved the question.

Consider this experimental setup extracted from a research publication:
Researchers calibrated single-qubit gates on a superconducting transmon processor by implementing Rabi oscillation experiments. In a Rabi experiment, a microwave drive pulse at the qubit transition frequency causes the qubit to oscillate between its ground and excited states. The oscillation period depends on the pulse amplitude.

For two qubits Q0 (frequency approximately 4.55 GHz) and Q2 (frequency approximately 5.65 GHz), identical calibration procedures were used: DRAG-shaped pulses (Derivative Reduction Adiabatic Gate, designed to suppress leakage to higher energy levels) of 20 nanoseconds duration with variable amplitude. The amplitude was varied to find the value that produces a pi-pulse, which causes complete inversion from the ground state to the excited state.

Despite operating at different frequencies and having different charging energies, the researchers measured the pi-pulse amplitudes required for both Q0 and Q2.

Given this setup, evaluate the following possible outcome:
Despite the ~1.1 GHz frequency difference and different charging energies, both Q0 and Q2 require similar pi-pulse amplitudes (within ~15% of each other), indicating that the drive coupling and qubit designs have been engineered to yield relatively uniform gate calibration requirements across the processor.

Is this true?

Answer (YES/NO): YES